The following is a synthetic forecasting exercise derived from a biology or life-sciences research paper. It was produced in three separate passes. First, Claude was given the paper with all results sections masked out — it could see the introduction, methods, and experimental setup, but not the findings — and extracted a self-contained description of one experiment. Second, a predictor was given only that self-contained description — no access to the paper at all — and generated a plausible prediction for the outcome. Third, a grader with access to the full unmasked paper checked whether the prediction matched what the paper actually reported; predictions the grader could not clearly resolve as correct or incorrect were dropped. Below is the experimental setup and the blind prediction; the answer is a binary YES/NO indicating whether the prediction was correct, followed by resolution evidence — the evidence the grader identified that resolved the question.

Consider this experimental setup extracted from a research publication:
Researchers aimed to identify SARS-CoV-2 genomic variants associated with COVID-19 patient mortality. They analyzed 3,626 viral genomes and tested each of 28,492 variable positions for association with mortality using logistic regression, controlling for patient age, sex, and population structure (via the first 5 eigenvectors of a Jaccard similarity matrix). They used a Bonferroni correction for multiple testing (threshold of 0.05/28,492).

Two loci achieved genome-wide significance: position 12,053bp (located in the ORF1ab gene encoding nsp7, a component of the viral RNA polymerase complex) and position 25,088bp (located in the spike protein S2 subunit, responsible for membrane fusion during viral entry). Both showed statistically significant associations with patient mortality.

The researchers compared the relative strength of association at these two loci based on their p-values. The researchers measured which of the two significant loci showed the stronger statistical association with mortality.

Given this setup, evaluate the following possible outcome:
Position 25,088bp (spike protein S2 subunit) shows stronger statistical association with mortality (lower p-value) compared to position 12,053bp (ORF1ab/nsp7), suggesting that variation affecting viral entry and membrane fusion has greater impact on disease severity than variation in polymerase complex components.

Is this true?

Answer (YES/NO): YES